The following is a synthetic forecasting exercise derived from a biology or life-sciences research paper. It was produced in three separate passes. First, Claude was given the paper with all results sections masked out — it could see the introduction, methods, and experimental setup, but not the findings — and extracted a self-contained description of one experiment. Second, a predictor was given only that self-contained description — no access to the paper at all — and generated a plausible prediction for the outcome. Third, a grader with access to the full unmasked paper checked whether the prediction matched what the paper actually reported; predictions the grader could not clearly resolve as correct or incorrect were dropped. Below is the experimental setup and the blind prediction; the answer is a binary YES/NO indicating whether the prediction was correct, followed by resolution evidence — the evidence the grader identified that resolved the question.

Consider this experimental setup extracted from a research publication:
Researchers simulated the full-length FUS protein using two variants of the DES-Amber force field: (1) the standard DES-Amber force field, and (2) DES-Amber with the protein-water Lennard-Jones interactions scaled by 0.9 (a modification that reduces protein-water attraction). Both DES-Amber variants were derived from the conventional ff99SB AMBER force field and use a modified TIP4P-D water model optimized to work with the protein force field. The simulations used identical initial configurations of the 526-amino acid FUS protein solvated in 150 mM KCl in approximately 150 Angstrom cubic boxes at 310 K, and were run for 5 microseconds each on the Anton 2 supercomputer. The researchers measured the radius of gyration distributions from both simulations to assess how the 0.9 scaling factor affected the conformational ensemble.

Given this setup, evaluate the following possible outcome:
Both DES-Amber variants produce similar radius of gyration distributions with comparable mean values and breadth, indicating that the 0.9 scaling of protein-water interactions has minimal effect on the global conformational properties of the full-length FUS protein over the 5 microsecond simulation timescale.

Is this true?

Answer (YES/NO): NO